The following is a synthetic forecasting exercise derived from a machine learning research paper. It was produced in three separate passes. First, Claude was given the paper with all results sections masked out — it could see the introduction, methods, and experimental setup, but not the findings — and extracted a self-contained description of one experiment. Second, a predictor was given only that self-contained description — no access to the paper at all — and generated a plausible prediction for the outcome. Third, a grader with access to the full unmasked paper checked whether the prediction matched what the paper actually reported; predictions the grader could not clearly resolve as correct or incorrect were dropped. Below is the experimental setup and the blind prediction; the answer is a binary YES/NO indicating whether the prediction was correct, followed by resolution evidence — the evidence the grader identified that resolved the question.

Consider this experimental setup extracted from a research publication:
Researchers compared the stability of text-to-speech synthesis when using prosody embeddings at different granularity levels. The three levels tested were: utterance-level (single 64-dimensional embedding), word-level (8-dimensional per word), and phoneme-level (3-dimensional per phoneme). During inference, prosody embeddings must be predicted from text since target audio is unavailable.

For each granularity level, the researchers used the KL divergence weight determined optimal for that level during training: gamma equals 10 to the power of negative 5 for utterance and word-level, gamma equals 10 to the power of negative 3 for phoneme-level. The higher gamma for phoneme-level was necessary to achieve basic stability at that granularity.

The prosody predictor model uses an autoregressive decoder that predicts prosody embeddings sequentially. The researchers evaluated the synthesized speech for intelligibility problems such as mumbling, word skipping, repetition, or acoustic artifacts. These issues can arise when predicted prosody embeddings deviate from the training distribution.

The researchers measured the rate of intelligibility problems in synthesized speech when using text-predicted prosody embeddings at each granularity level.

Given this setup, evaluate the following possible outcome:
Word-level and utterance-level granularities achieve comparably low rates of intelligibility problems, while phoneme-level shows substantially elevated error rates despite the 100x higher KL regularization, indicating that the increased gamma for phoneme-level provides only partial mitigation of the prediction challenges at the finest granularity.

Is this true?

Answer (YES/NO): NO